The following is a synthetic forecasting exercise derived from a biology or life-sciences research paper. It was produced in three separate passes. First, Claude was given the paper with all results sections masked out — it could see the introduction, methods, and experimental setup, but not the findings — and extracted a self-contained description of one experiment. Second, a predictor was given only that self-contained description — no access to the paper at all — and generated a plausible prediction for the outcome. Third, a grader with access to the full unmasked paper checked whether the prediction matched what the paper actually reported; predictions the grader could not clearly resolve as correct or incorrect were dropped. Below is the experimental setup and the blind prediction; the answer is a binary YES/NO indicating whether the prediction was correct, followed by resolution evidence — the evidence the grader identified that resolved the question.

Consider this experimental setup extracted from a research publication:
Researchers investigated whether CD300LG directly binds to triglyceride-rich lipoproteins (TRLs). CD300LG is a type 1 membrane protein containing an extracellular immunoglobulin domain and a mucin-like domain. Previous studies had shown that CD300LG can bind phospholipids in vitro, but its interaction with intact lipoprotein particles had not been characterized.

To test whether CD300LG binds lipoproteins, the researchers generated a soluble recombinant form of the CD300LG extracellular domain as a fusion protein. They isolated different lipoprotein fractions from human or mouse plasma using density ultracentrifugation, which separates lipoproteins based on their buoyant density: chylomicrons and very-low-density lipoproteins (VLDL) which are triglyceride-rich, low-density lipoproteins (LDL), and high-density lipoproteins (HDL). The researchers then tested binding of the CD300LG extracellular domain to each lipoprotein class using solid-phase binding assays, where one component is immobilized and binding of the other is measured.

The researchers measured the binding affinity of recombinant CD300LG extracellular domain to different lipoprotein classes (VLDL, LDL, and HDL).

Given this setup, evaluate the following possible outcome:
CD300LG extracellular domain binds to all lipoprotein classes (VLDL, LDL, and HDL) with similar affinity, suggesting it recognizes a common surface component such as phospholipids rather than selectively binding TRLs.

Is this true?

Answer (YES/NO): NO